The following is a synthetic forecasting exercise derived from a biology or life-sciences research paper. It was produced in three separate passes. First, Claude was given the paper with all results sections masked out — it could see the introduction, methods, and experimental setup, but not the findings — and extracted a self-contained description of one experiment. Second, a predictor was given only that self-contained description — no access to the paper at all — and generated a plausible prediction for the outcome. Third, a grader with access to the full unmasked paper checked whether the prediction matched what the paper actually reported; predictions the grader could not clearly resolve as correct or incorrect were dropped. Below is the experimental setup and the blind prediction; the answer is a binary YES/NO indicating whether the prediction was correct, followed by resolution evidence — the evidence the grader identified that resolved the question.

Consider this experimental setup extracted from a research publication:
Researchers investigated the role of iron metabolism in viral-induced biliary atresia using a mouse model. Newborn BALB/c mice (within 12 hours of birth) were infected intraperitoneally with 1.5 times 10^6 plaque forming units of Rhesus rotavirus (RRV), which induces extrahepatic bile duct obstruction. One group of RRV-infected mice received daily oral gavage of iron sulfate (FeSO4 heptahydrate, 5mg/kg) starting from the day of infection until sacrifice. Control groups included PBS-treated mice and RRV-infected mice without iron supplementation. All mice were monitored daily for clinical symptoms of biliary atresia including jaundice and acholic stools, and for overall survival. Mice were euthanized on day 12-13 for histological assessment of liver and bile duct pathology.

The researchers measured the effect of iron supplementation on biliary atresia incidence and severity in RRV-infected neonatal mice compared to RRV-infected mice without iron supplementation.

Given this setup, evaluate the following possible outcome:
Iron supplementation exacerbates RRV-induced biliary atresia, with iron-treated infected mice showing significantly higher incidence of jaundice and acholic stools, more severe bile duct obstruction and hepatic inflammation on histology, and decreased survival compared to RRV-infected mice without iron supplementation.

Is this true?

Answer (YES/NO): YES